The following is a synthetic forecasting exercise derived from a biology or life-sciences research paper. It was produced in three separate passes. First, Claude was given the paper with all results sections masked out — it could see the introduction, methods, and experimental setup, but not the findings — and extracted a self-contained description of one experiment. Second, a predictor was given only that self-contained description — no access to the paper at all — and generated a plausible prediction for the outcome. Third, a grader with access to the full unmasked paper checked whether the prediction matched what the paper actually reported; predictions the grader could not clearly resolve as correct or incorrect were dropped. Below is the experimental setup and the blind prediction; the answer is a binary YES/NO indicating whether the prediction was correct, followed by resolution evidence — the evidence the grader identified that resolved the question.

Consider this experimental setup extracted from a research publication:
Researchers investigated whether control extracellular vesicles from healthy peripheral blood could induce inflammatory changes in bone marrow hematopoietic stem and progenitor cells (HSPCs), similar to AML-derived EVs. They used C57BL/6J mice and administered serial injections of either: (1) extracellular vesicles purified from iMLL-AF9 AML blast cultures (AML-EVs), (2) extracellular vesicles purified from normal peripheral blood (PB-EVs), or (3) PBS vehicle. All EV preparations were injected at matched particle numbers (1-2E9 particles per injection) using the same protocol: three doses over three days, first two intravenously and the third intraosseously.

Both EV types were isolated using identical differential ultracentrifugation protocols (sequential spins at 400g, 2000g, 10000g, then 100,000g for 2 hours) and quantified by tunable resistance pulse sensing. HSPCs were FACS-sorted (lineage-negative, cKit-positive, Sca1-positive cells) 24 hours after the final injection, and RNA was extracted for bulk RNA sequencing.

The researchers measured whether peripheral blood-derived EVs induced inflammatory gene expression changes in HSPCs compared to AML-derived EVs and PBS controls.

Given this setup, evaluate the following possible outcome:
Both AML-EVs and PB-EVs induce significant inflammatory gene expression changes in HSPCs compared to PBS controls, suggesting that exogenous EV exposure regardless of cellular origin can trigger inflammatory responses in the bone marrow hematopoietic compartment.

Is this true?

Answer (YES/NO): NO